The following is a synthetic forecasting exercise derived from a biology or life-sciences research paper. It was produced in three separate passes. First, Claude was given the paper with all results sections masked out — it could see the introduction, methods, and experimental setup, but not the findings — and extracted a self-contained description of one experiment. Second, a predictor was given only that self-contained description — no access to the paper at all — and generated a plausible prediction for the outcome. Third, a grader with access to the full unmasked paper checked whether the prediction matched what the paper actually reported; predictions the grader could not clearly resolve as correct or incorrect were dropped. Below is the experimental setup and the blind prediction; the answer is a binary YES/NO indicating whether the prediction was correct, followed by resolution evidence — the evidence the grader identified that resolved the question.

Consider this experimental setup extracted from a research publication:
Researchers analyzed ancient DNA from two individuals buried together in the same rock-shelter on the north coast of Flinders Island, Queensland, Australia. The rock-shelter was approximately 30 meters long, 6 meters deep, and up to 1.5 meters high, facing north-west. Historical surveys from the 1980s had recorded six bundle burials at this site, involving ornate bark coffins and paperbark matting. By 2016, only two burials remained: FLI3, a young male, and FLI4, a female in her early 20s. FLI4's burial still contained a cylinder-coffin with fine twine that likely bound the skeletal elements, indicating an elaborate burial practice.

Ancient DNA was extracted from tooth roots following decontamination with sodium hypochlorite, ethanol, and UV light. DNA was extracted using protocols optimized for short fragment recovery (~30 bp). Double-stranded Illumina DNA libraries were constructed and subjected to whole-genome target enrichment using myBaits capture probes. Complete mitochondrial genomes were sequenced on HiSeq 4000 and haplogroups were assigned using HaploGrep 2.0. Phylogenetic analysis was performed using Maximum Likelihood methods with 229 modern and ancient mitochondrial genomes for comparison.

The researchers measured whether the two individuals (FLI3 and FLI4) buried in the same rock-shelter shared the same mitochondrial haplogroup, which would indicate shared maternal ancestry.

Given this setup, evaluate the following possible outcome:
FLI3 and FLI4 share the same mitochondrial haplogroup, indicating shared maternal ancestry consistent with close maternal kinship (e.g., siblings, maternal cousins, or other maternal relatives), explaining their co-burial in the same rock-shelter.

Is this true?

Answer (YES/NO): NO